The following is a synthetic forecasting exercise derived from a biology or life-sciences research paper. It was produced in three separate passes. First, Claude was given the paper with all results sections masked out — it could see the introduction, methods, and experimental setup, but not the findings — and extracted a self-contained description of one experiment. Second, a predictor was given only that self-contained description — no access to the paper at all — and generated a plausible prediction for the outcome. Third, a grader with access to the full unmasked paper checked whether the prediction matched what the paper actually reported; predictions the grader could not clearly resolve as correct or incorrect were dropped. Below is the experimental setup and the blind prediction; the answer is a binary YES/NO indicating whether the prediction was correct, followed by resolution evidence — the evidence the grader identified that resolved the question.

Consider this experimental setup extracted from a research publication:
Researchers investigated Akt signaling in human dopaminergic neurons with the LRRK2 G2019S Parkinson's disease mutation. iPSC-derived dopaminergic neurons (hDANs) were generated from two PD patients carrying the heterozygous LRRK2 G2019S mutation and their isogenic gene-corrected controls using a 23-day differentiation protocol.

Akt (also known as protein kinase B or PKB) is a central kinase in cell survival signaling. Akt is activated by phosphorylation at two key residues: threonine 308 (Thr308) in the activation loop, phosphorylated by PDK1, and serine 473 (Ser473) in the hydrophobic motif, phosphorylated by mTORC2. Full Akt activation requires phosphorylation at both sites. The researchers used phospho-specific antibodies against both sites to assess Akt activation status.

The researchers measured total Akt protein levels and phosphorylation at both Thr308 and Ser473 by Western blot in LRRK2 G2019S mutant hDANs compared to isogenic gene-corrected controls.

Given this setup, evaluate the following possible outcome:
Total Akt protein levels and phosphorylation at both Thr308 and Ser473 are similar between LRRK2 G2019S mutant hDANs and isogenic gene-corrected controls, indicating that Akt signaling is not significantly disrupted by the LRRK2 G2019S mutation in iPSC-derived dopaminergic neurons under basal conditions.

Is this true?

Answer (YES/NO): NO